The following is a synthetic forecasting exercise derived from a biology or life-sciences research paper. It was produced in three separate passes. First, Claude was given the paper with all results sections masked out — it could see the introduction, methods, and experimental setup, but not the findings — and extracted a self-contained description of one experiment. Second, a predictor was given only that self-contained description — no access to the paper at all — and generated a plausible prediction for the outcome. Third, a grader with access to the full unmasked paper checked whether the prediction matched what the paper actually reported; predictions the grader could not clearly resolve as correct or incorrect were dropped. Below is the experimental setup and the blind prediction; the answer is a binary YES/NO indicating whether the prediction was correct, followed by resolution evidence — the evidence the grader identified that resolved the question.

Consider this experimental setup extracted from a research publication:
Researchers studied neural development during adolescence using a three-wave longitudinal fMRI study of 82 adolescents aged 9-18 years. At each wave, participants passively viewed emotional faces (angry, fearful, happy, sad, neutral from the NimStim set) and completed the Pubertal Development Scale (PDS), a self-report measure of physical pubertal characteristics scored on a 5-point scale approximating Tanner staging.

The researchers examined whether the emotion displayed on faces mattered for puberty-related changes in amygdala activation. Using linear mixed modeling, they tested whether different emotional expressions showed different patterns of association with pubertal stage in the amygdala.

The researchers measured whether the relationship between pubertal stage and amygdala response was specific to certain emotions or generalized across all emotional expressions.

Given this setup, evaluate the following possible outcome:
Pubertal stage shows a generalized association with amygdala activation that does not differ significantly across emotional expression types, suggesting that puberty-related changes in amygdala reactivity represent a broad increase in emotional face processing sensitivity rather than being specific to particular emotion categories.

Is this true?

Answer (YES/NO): NO